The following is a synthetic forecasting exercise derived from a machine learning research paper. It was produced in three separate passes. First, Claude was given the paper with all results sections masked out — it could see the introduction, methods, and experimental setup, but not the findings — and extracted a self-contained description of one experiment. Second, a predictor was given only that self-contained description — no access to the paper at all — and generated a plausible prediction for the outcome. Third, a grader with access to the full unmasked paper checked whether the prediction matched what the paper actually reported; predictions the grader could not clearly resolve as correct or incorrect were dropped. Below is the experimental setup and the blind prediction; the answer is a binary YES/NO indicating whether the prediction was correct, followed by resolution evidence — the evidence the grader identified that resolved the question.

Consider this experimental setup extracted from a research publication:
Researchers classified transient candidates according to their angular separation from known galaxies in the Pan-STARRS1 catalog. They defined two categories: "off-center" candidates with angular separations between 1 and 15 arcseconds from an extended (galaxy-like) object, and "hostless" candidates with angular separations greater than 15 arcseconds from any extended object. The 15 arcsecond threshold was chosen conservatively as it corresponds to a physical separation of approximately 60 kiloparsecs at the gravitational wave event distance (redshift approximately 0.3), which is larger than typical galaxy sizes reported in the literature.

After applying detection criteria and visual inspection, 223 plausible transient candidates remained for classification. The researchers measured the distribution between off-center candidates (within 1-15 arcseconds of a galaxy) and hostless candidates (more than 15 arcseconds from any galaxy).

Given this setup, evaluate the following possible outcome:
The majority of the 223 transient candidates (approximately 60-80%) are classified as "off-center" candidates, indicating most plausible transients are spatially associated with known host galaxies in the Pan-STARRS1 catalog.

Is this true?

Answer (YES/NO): NO